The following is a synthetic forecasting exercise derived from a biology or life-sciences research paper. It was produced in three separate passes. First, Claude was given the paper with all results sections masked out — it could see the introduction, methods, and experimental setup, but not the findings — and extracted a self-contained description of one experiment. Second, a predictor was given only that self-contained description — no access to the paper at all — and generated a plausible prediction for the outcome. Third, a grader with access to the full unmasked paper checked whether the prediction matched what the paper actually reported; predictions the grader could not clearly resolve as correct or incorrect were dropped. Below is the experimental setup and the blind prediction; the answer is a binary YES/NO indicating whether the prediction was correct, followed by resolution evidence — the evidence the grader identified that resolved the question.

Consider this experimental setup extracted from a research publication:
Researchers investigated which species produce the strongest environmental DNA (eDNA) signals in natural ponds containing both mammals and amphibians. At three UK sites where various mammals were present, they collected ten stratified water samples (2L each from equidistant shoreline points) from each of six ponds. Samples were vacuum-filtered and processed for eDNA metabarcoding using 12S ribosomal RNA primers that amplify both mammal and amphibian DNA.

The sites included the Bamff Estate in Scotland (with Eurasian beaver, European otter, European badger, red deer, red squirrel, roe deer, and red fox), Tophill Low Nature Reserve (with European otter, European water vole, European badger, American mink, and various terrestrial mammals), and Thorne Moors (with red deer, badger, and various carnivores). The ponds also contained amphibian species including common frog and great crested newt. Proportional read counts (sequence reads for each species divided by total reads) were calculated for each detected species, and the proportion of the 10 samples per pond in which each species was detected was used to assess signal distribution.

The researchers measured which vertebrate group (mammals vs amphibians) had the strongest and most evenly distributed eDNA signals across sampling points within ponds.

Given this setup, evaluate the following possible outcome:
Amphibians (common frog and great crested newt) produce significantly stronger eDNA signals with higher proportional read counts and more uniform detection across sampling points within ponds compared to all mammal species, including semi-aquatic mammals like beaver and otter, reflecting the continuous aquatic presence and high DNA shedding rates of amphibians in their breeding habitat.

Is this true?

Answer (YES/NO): YES